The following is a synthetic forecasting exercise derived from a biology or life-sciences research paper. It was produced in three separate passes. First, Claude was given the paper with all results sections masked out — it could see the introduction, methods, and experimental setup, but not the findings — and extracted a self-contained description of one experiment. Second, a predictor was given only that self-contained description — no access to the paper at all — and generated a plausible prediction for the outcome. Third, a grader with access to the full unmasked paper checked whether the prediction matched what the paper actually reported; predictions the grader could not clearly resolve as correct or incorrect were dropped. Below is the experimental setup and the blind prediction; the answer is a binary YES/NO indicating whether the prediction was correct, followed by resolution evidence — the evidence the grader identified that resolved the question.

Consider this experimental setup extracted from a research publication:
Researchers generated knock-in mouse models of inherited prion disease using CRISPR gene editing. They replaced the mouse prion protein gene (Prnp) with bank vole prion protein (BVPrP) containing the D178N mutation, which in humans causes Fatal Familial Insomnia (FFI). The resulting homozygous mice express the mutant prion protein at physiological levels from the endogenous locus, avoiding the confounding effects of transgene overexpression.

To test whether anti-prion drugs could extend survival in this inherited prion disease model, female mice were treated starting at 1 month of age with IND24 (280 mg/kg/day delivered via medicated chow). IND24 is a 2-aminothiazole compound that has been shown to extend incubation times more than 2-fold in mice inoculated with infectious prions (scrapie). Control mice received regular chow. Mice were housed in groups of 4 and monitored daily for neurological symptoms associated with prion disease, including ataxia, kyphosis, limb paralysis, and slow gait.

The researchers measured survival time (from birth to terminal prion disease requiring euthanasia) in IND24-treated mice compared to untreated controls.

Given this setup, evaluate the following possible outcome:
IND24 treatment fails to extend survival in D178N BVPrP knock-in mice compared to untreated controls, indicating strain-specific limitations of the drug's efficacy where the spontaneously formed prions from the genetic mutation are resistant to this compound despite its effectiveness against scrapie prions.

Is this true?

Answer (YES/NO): YES